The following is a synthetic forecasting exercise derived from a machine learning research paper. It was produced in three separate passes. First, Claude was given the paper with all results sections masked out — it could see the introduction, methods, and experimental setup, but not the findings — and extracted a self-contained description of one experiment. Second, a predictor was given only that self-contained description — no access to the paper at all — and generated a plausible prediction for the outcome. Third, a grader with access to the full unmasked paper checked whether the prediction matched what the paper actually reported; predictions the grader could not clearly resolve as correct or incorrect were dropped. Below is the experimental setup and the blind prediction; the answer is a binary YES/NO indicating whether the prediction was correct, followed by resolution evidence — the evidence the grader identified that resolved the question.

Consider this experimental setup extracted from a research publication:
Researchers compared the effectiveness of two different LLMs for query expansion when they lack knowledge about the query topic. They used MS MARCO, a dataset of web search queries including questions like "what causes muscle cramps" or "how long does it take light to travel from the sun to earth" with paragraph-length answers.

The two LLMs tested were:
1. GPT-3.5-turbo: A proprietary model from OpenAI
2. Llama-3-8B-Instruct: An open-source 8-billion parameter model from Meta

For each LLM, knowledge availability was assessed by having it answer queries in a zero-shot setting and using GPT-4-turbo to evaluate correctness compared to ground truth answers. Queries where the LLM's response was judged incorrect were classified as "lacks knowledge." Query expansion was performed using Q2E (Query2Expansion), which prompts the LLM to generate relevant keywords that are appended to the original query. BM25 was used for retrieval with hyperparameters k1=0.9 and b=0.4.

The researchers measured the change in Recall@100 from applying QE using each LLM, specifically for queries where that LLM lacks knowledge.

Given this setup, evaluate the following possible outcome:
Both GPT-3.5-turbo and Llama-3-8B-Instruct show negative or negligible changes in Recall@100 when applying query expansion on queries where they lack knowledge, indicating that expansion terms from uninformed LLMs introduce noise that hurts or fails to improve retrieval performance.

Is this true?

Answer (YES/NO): NO